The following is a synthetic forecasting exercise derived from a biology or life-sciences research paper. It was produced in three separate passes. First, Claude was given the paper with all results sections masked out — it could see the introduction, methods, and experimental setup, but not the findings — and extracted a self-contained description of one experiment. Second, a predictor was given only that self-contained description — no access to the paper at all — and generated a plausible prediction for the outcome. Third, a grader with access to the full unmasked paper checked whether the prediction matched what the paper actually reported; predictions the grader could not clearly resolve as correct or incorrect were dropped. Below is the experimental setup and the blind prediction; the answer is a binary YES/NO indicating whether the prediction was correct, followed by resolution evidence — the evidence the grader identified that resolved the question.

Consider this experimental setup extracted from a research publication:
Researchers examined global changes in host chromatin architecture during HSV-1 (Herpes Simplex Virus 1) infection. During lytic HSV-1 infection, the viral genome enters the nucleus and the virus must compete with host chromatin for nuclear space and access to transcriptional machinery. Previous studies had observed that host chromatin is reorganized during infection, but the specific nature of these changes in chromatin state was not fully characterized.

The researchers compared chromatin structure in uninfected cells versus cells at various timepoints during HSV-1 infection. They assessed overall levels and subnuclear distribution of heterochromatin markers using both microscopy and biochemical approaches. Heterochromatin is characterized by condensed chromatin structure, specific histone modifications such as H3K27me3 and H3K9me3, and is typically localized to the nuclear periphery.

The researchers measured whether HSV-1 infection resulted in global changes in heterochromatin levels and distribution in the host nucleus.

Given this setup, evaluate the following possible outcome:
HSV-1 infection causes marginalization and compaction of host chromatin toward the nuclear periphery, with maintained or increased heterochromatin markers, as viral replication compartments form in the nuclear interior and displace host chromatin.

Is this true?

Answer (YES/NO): YES